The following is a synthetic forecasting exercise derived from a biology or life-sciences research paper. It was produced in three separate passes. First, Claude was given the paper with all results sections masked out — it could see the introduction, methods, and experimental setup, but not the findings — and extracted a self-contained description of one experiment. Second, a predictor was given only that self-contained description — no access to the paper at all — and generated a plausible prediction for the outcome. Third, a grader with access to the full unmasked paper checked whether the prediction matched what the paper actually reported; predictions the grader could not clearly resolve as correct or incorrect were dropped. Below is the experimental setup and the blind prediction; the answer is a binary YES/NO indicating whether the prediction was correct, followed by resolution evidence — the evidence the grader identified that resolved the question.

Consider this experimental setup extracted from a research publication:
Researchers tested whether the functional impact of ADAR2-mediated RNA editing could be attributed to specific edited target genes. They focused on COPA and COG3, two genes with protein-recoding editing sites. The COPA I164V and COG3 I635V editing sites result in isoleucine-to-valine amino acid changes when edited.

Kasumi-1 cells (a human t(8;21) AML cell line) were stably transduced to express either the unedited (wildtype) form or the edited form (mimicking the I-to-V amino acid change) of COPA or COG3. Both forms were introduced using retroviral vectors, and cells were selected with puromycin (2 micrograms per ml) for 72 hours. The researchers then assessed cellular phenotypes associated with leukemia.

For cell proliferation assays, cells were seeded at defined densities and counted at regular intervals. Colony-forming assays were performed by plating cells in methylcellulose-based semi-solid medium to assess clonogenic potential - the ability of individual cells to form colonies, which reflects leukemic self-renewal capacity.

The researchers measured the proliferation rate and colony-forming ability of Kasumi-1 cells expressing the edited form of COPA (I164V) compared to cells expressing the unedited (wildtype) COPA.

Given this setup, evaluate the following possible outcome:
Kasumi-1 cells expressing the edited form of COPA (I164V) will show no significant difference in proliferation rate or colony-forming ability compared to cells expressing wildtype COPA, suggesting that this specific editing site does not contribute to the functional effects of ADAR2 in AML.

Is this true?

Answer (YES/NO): NO